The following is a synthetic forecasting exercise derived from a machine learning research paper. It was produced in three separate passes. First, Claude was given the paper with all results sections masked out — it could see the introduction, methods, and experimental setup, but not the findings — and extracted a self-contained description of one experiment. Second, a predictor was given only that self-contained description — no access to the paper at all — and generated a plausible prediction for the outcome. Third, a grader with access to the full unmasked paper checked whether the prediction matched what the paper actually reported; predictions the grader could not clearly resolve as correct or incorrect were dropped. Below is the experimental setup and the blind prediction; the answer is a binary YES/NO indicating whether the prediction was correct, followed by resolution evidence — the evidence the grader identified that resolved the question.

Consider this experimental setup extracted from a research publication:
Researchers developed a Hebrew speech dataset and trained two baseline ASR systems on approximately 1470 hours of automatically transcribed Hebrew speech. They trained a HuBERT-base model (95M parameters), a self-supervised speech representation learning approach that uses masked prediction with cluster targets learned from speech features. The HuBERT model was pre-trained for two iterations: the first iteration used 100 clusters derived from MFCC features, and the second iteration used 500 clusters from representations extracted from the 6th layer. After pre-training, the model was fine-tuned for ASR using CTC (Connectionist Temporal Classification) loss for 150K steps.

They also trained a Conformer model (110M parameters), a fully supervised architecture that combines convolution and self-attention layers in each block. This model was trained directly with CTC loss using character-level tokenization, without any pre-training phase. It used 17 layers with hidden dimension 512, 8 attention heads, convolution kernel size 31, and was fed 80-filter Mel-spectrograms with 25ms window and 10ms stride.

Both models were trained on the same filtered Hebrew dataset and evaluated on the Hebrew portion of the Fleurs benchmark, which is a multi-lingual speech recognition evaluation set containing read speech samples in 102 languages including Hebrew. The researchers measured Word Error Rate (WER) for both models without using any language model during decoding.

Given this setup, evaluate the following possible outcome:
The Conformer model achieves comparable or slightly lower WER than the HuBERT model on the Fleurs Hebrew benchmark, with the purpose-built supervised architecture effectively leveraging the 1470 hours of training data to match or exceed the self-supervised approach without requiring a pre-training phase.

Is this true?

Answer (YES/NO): NO